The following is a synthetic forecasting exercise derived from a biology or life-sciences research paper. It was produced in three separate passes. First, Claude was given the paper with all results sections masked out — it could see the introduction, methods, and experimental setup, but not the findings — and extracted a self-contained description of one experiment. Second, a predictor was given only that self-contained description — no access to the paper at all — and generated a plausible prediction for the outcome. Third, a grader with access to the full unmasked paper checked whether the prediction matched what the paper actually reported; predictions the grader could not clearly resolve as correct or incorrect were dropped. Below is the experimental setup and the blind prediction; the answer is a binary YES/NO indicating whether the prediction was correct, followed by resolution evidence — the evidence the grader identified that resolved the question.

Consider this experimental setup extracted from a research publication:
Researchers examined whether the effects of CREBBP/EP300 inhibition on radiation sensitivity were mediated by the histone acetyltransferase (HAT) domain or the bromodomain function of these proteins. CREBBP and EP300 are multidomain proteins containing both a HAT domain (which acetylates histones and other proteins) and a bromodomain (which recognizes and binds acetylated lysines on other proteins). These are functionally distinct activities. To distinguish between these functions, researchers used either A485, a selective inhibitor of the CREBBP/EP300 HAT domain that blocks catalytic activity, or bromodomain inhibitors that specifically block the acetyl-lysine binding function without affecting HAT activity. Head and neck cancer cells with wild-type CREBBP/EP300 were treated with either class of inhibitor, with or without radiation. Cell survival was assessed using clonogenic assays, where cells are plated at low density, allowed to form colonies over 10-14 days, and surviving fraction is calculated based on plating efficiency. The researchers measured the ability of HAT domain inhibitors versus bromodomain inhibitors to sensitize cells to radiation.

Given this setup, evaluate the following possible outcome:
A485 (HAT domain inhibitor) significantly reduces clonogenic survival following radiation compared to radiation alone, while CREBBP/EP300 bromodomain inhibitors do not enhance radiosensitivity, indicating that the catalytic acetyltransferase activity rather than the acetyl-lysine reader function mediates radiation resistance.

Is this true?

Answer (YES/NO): NO